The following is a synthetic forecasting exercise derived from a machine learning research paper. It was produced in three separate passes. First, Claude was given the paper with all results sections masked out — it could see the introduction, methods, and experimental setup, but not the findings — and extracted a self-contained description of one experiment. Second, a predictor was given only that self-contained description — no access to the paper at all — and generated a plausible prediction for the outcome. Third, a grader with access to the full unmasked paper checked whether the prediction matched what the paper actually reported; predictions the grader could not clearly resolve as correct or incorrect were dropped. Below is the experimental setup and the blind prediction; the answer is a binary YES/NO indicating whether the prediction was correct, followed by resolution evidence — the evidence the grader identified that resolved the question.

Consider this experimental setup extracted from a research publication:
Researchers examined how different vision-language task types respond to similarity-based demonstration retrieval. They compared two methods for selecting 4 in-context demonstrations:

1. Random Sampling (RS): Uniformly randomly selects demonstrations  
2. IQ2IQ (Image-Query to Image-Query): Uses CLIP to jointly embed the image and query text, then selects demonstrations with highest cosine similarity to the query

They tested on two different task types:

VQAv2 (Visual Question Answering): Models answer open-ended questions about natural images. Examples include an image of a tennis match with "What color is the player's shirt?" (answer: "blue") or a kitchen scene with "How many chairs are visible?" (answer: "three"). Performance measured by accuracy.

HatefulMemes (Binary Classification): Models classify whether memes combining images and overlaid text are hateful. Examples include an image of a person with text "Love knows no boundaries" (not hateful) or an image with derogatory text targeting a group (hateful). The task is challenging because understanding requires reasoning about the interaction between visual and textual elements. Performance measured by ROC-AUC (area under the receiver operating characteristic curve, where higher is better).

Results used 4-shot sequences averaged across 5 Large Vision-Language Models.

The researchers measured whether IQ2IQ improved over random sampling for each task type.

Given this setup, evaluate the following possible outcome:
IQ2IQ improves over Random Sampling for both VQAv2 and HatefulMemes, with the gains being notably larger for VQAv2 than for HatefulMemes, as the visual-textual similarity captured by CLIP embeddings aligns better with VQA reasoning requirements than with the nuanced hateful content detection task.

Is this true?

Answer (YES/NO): NO